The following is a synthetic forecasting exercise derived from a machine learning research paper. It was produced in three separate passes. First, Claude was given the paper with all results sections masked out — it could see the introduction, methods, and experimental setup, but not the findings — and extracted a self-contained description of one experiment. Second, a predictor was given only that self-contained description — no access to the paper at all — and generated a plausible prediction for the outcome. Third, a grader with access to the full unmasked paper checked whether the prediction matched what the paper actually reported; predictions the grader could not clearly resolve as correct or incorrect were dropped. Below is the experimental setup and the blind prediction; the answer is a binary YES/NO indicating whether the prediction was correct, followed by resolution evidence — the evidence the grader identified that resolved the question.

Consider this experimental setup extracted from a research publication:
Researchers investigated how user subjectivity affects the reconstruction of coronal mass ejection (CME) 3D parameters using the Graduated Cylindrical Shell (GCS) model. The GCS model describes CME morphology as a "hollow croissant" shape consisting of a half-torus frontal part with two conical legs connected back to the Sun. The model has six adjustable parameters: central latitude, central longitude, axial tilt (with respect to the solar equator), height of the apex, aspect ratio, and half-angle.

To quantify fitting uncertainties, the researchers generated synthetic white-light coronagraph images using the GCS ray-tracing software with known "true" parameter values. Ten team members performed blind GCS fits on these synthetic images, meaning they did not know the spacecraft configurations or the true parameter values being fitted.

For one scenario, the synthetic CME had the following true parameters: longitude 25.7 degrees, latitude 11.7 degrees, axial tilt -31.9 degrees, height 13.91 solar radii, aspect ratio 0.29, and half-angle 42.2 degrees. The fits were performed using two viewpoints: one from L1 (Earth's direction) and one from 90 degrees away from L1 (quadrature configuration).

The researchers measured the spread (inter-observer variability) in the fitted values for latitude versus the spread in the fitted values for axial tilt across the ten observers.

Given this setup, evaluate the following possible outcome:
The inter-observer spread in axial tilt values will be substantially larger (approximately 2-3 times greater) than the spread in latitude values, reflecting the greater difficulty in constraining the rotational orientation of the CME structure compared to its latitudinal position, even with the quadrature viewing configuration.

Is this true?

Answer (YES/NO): YES